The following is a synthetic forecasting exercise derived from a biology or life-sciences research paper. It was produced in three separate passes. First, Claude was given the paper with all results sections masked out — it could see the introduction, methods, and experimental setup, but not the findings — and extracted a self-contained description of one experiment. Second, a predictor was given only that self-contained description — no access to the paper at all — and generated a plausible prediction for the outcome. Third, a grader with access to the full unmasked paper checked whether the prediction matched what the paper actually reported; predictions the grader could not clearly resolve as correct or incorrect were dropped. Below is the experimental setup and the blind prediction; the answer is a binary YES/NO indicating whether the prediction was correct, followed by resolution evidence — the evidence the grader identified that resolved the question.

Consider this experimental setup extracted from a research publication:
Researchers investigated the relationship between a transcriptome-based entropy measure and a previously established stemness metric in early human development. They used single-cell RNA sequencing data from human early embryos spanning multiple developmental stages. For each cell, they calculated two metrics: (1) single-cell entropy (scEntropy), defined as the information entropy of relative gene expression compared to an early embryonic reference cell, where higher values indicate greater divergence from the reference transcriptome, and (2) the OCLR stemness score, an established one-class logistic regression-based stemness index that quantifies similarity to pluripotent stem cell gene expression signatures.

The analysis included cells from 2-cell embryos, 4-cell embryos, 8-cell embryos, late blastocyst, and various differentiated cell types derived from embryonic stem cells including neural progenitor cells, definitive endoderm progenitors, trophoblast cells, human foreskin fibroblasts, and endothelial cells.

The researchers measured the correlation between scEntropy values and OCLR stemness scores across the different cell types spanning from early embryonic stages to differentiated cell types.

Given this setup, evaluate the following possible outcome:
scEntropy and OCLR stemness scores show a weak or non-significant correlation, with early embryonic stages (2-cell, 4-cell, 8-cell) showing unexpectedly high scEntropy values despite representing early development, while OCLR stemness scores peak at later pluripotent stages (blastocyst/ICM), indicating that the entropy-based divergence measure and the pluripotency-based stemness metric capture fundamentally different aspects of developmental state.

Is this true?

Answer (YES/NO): NO